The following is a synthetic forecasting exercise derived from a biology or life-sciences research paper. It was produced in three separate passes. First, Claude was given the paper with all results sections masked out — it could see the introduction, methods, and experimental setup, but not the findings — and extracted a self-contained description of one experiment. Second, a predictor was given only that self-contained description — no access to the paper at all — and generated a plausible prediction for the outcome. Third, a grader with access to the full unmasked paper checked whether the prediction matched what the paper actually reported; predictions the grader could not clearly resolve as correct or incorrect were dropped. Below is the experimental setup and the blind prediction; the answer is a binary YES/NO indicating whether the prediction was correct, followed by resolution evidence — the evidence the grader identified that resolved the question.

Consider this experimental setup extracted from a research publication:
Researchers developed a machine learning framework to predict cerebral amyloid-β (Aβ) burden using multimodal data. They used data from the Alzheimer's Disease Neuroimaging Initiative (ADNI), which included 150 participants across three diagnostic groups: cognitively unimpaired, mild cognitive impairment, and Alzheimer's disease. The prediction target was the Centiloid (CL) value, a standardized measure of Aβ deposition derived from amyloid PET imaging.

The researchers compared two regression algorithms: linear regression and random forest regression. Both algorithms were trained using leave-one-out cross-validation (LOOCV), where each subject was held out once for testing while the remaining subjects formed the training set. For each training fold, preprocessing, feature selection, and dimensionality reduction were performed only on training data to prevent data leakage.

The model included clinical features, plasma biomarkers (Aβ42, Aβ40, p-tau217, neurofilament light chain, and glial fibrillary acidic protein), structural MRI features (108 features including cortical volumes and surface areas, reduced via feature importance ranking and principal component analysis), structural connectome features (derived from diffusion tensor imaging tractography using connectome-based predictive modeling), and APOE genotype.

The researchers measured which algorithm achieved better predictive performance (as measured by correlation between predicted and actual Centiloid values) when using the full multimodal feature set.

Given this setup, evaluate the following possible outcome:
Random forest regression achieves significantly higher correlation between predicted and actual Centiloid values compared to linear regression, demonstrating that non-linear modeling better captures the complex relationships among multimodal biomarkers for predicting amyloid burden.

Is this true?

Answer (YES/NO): YES